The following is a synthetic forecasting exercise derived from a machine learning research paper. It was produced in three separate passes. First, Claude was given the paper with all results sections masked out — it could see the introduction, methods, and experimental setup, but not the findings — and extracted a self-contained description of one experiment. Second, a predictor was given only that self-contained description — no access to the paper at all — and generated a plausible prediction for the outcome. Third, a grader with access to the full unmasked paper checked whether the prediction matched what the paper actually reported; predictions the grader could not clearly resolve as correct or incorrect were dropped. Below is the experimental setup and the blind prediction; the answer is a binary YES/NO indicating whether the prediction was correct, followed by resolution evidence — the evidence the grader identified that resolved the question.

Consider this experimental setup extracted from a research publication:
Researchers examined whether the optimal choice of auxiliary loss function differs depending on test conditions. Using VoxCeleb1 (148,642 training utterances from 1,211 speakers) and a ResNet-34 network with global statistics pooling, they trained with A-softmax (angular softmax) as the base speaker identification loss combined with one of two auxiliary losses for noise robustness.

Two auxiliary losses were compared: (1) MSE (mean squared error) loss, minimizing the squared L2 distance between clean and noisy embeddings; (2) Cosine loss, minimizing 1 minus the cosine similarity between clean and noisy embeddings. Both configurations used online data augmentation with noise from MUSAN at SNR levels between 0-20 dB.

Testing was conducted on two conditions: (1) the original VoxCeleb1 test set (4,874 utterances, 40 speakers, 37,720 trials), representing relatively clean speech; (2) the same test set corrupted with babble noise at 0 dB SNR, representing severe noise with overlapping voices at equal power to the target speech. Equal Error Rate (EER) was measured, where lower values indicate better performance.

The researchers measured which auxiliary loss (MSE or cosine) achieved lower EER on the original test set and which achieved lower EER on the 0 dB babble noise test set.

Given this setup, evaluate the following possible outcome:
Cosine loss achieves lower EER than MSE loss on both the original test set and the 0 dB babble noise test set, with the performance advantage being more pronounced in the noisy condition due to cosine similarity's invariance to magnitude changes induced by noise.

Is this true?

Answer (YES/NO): NO